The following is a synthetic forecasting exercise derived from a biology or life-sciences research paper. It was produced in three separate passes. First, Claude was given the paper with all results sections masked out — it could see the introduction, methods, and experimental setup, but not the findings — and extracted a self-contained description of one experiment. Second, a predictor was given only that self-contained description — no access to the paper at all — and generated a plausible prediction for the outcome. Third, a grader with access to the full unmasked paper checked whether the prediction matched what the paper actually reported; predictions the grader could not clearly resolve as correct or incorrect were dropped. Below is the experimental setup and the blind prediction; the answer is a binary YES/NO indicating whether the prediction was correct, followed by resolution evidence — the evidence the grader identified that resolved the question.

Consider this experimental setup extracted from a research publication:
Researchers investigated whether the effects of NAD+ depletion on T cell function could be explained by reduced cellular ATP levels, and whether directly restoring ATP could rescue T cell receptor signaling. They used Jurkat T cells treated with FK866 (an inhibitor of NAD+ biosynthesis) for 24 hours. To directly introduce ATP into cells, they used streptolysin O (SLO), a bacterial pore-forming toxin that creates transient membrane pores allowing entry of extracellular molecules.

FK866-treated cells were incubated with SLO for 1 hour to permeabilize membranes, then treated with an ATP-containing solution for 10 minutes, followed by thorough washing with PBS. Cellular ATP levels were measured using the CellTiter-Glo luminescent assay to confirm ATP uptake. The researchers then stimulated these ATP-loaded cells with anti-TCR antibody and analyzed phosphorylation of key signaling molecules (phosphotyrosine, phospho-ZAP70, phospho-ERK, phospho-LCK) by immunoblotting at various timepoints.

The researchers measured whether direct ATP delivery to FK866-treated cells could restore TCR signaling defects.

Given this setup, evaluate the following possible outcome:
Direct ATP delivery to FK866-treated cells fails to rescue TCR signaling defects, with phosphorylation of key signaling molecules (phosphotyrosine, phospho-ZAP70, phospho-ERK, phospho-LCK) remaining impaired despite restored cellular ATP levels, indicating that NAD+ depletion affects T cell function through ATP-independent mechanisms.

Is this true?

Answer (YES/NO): NO